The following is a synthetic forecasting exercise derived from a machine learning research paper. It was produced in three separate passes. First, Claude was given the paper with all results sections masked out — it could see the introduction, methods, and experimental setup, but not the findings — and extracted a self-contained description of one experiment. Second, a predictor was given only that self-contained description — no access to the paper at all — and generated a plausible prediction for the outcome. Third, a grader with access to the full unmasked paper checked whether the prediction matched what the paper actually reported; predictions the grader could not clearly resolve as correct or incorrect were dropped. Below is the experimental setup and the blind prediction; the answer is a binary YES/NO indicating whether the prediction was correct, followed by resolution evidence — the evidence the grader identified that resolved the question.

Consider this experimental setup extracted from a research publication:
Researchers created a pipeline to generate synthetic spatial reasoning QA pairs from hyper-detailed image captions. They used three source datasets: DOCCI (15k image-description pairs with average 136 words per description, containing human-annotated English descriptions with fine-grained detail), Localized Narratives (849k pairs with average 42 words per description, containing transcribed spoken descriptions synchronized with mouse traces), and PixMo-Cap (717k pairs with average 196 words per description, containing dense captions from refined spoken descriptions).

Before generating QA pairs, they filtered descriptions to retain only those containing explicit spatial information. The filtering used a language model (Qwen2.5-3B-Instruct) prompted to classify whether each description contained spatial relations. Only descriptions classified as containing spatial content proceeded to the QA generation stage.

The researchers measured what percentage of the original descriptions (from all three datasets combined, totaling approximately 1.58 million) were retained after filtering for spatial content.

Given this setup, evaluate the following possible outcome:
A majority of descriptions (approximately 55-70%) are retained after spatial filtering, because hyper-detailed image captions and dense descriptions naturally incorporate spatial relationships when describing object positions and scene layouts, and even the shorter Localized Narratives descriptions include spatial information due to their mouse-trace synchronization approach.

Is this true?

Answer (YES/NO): NO